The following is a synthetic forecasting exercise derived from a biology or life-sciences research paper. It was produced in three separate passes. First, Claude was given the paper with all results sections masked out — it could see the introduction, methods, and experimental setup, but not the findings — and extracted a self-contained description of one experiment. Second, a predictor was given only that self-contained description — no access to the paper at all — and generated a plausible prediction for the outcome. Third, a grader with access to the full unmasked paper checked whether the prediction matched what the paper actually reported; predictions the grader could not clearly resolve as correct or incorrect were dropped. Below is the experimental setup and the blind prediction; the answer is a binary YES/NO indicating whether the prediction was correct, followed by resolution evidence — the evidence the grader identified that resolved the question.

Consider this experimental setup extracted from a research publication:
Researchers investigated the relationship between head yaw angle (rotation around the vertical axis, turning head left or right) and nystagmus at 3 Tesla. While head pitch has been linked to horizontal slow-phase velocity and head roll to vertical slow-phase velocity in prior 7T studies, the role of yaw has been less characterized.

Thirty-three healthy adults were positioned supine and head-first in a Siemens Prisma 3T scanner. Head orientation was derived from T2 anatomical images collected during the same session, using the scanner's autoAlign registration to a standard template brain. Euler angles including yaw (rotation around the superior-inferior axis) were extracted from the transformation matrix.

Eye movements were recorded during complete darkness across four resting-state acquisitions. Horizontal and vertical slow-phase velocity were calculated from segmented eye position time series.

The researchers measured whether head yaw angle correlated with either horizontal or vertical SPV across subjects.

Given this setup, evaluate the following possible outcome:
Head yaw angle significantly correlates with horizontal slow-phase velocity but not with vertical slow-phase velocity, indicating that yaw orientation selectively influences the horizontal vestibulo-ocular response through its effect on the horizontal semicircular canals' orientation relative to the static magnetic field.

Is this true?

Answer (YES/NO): NO